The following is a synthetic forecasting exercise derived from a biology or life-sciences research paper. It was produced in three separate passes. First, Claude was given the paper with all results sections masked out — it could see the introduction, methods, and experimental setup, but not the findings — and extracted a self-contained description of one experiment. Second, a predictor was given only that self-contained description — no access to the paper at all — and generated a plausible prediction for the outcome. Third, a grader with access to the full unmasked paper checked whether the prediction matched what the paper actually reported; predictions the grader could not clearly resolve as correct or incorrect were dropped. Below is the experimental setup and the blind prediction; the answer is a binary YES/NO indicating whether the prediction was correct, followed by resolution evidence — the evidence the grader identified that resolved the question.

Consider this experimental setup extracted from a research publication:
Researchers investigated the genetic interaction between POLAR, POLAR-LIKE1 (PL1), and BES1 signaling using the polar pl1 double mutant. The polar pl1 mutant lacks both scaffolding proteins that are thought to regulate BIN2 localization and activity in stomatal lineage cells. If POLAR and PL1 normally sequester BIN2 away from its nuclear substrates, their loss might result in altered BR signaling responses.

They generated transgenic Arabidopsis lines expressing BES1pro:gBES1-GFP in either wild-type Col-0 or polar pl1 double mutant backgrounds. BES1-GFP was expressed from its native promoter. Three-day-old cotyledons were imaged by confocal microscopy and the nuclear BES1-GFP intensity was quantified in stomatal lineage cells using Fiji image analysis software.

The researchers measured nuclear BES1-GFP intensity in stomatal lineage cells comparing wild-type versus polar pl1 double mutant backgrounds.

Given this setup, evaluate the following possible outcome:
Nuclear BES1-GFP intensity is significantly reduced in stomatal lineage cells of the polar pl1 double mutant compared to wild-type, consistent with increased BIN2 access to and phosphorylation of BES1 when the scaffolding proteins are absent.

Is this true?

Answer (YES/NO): NO